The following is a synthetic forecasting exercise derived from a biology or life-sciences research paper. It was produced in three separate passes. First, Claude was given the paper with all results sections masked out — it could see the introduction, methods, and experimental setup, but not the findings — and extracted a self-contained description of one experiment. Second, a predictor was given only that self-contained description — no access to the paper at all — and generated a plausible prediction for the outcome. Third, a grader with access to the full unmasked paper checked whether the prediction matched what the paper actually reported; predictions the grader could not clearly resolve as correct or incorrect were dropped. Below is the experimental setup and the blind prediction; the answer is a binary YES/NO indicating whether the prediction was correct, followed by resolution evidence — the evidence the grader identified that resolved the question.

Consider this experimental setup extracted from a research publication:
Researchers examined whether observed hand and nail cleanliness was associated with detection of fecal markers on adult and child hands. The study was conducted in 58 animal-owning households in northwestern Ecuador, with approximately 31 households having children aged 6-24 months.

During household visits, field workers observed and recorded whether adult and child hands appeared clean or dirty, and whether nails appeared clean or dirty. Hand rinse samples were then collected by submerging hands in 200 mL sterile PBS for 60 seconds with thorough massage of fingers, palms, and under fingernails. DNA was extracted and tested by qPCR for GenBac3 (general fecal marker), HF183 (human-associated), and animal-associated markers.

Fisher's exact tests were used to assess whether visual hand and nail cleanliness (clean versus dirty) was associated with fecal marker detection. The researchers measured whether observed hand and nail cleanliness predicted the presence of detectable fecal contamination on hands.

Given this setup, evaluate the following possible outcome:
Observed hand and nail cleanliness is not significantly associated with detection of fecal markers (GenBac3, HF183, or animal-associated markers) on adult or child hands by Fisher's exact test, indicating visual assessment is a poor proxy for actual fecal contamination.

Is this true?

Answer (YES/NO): YES